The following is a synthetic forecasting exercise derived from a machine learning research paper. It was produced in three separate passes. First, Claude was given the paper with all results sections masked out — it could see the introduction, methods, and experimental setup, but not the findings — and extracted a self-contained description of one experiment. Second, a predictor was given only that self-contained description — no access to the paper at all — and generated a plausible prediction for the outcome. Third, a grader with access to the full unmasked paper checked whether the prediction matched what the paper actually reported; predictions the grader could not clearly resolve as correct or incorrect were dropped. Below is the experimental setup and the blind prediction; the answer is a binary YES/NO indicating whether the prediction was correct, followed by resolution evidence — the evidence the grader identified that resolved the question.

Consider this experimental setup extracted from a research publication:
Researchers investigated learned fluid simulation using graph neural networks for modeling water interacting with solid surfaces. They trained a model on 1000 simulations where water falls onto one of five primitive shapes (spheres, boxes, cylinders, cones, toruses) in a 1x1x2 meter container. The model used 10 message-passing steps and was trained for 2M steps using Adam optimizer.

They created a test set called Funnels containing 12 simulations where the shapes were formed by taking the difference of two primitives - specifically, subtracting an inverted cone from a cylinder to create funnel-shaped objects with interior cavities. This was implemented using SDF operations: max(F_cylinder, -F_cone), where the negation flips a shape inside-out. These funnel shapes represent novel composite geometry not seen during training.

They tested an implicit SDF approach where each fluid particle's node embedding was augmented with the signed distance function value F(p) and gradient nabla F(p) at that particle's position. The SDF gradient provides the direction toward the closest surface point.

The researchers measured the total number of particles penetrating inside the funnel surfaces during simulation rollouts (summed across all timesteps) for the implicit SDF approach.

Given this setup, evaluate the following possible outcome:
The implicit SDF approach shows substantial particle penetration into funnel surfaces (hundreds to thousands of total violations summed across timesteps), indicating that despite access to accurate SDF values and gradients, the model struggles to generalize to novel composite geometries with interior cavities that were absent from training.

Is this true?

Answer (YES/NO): NO